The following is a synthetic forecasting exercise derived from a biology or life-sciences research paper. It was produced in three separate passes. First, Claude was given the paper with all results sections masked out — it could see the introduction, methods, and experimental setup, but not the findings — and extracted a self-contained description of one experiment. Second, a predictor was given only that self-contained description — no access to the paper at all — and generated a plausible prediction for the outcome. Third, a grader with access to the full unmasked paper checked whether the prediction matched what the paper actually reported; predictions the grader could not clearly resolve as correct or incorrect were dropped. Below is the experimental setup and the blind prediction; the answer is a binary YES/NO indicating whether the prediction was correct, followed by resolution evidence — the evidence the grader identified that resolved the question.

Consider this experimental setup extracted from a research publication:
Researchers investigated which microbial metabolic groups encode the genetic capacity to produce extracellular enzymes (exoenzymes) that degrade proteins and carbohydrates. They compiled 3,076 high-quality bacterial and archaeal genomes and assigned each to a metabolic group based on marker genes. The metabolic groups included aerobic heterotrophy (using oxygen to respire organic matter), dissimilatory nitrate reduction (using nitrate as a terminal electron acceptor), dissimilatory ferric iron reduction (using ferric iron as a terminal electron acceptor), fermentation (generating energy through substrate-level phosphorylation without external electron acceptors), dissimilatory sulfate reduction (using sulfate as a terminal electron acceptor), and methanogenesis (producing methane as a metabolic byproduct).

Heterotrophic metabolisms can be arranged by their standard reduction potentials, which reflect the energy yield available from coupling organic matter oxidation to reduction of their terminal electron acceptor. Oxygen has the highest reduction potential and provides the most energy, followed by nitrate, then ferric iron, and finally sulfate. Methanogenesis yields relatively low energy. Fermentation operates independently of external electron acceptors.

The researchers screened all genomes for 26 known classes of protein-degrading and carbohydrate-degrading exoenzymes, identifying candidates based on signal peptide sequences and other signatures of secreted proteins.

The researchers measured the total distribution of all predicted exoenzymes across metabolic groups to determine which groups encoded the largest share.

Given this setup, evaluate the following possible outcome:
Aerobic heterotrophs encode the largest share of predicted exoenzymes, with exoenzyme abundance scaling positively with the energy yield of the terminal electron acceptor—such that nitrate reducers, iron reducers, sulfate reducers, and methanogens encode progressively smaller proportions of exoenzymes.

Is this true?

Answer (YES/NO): NO